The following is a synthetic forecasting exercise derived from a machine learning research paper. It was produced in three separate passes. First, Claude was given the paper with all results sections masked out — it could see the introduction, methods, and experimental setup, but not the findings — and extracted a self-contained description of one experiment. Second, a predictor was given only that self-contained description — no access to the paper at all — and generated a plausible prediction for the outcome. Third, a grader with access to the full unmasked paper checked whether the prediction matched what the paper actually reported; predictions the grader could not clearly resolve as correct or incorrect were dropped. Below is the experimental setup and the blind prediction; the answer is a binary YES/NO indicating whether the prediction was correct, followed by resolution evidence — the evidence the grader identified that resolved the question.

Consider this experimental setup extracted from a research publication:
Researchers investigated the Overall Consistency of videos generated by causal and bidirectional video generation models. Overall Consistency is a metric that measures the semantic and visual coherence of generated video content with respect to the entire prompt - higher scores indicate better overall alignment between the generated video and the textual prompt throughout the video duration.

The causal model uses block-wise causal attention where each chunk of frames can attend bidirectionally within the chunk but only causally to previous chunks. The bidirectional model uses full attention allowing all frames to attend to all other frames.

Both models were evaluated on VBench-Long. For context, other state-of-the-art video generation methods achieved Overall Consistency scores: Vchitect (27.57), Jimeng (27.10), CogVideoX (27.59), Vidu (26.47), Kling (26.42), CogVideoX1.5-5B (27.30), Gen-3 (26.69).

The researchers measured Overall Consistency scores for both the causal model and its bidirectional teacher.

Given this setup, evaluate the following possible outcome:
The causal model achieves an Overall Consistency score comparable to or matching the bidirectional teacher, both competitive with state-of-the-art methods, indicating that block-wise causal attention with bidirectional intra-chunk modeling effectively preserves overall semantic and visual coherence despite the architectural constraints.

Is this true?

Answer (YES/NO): YES